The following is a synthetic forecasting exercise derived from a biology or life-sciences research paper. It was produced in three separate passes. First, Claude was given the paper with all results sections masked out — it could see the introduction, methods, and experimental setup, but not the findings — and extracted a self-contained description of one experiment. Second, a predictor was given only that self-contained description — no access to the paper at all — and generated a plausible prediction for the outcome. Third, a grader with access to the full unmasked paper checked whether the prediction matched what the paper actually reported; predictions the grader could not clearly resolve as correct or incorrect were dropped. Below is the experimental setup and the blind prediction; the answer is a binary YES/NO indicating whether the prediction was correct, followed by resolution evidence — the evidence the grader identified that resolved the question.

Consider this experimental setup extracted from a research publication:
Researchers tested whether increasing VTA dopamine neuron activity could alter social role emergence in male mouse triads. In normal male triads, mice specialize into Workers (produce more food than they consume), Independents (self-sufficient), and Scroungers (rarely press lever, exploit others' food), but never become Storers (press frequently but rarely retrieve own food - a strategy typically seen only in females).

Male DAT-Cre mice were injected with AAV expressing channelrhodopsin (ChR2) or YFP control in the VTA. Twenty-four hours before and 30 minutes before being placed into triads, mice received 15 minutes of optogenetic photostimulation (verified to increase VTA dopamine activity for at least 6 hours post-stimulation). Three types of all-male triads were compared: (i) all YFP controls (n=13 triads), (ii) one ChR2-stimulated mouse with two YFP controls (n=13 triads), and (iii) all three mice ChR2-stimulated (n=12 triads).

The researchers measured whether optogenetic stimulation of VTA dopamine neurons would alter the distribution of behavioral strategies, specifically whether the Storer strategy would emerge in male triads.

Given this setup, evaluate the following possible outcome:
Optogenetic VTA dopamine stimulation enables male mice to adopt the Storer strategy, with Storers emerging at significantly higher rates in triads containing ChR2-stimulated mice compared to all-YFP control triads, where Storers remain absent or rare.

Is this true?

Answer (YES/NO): YES